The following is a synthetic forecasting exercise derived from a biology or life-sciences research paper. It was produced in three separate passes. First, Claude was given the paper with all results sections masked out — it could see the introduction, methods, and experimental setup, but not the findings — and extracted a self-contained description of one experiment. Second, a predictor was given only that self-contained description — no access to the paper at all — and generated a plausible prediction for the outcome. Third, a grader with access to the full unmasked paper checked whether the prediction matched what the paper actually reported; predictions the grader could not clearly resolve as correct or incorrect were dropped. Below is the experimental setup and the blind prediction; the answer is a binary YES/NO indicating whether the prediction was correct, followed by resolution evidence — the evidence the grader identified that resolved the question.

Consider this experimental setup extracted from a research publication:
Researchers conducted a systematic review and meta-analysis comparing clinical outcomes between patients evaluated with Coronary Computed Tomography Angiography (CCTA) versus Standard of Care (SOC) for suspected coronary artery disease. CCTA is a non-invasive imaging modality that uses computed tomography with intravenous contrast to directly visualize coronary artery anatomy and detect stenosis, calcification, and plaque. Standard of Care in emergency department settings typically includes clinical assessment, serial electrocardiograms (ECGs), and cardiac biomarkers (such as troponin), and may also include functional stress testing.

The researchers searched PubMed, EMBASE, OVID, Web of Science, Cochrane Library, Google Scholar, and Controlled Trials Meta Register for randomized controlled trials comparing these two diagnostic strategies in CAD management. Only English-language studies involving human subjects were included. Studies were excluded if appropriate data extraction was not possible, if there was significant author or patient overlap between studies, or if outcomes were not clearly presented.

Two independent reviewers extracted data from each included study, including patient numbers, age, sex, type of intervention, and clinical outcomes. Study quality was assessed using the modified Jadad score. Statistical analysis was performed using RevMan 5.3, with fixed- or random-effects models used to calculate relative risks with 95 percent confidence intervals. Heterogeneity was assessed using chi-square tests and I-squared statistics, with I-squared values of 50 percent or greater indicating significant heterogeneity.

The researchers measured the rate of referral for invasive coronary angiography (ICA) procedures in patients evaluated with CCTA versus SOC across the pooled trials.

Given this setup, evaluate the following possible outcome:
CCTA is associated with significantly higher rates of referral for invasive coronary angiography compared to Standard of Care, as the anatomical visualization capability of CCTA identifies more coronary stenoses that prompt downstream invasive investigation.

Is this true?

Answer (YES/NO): YES